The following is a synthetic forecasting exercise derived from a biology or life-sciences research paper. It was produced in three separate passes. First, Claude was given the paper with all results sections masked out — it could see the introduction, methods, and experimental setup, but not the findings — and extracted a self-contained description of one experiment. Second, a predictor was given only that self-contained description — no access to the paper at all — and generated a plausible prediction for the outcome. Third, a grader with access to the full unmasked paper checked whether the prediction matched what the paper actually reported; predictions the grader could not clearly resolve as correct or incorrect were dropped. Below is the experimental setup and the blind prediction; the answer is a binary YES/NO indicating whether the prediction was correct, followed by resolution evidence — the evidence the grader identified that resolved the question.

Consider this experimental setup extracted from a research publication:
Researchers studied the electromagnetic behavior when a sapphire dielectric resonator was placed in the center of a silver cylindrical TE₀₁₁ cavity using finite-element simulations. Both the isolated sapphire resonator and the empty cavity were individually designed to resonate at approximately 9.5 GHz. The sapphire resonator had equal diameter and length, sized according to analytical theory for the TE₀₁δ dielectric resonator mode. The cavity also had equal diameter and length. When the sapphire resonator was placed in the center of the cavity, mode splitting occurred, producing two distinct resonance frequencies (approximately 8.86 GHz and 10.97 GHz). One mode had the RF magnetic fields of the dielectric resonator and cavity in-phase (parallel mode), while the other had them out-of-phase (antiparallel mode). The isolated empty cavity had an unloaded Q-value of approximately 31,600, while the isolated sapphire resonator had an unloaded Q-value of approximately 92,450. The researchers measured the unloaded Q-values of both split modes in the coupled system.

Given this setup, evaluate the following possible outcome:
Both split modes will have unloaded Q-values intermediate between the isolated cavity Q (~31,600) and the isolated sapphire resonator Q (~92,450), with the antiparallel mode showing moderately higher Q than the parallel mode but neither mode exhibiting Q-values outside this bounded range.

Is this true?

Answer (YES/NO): NO